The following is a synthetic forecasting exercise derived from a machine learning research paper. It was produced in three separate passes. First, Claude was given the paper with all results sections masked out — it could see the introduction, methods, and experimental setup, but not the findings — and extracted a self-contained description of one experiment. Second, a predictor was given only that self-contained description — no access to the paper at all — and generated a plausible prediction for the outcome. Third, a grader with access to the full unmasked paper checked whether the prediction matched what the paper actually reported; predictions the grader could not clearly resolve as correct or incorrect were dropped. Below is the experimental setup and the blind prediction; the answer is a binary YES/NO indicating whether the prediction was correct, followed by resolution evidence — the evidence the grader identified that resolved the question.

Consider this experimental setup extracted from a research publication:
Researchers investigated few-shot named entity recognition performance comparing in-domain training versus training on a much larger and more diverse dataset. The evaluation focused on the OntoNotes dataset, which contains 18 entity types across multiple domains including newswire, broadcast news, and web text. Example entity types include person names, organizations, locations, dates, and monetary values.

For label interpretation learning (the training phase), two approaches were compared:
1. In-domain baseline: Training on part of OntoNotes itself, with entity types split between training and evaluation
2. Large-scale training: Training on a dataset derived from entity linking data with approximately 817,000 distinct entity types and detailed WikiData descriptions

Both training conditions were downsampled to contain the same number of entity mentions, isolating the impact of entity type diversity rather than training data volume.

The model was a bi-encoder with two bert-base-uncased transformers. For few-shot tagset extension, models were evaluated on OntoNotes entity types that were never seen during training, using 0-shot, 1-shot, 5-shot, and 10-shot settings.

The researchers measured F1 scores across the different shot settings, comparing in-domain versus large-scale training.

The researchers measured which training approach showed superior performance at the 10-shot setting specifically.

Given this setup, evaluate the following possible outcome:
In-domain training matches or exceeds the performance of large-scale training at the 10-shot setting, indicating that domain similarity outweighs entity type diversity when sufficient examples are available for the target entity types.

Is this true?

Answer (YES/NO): YES